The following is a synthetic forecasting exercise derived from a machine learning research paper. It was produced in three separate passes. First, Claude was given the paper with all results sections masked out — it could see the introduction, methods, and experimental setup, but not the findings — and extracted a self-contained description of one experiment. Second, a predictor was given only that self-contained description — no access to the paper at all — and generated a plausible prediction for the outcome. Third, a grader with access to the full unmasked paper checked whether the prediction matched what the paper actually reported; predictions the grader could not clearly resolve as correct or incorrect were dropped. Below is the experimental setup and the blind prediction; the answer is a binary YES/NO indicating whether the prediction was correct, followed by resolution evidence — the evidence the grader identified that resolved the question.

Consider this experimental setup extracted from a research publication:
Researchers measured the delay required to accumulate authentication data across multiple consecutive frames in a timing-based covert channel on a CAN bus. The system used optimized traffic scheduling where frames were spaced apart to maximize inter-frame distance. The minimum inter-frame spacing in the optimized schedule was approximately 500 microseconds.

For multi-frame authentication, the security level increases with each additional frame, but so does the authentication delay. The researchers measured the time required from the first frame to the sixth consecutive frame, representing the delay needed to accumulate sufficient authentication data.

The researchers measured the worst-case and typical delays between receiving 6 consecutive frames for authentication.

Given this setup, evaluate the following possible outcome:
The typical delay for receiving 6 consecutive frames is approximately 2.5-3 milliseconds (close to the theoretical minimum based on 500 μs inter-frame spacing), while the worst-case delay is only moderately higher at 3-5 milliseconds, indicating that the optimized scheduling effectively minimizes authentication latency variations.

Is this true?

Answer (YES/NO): NO